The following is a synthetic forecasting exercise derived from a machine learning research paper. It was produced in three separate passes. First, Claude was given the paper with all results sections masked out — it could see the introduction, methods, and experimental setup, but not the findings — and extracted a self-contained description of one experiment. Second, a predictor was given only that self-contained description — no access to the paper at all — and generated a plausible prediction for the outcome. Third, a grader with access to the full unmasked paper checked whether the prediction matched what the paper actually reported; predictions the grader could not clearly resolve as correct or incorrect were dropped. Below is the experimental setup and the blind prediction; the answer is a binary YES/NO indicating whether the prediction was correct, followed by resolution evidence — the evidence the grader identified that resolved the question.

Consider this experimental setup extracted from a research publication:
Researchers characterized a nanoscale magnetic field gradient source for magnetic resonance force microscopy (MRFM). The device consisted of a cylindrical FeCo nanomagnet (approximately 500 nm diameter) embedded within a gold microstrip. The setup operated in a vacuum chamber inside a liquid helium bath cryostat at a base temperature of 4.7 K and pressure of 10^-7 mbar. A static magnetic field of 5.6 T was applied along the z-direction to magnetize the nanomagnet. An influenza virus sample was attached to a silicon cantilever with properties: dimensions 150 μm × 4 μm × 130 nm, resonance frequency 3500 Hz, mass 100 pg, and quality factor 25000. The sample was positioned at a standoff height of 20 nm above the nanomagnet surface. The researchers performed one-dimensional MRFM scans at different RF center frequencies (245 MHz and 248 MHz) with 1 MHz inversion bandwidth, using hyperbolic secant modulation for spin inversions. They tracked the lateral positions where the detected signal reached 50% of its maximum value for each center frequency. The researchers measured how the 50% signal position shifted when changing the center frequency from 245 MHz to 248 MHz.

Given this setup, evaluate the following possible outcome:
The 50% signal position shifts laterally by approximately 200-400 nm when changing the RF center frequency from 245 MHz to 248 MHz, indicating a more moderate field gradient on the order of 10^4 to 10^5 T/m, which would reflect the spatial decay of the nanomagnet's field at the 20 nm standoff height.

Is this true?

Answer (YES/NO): NO